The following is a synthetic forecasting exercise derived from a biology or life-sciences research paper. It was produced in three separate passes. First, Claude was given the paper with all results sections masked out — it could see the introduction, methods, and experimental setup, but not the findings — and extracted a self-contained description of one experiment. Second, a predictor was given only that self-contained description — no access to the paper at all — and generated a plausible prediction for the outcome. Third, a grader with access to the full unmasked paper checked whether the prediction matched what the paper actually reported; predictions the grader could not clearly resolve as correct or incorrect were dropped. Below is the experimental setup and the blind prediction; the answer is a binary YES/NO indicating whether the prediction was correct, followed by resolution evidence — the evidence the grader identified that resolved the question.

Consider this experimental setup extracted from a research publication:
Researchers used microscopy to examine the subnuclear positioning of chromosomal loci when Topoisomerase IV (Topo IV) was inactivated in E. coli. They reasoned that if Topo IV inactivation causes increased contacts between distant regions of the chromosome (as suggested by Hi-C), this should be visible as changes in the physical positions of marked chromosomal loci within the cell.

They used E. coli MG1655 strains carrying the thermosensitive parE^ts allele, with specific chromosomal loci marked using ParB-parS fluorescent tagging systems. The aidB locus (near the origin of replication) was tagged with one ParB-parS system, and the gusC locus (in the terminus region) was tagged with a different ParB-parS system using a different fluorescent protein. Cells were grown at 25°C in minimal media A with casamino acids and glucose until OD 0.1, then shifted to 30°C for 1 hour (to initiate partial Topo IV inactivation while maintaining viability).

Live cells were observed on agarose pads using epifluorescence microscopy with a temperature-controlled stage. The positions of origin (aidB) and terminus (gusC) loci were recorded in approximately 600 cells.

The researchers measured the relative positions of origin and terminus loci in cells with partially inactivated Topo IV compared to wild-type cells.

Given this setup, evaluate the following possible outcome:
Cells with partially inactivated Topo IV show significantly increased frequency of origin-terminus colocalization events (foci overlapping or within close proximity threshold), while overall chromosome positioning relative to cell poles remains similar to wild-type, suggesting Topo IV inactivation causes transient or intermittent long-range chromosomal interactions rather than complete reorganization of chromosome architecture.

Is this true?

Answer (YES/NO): NO